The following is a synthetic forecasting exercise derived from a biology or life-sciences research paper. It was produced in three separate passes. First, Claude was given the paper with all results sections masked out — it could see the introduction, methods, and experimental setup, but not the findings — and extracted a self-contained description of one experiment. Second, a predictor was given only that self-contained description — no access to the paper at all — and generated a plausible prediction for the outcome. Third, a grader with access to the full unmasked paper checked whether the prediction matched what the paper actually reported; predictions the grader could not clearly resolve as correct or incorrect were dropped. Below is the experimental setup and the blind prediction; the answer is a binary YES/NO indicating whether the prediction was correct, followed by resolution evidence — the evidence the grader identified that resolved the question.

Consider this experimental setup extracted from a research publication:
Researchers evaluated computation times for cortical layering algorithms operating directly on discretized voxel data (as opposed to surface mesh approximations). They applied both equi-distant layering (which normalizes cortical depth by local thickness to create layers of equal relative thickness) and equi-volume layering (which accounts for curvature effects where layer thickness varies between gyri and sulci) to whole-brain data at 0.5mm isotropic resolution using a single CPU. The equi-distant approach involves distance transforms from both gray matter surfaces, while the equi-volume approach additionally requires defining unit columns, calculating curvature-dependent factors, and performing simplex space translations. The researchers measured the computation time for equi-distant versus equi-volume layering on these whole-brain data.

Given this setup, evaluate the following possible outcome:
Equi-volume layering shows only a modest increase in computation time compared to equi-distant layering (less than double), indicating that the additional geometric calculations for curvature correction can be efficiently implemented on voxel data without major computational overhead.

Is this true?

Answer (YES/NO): NO